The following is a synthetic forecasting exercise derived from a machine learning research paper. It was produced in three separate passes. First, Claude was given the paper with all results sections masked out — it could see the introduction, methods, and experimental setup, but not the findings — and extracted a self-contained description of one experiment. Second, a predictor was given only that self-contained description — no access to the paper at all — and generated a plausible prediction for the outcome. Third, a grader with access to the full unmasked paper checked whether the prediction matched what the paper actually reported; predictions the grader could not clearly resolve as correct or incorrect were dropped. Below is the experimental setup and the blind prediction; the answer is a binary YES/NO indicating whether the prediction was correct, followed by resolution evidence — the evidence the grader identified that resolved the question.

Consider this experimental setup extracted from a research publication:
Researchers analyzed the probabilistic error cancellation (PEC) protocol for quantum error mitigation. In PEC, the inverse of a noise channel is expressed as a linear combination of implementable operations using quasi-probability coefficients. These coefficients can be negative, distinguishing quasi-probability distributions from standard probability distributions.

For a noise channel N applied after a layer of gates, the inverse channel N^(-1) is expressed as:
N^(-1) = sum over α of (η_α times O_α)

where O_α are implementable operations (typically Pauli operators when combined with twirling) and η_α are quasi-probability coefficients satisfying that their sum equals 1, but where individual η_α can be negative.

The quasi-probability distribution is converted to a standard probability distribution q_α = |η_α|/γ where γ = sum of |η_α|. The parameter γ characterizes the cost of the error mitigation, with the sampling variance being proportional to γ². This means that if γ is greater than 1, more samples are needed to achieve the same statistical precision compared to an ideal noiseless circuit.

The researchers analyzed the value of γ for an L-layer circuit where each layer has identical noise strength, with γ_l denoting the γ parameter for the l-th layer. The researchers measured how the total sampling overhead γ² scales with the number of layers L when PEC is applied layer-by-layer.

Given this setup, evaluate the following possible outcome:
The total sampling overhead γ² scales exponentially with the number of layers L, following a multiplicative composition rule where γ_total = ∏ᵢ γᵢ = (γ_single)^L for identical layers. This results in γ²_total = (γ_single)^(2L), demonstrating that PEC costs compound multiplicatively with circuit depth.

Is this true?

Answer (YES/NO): YES